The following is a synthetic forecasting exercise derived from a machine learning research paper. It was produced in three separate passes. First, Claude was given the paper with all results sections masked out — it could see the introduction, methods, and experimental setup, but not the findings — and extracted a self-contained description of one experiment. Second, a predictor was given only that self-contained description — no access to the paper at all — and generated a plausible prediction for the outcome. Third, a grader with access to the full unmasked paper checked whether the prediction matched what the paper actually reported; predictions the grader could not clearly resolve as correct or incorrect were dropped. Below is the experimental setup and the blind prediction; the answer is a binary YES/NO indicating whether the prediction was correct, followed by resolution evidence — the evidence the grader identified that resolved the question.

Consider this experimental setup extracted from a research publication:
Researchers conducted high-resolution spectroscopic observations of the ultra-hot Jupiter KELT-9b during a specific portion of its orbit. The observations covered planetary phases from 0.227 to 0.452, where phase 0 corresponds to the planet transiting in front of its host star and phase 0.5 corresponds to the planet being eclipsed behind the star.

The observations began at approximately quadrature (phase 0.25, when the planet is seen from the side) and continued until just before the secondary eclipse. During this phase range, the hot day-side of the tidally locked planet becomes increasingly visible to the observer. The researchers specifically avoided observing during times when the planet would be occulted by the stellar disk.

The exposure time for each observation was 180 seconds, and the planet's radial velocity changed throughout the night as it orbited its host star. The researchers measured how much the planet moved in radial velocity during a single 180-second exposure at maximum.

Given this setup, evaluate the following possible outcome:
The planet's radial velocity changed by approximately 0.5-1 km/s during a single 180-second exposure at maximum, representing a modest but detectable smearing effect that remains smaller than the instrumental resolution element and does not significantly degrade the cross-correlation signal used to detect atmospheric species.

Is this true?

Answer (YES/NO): NO